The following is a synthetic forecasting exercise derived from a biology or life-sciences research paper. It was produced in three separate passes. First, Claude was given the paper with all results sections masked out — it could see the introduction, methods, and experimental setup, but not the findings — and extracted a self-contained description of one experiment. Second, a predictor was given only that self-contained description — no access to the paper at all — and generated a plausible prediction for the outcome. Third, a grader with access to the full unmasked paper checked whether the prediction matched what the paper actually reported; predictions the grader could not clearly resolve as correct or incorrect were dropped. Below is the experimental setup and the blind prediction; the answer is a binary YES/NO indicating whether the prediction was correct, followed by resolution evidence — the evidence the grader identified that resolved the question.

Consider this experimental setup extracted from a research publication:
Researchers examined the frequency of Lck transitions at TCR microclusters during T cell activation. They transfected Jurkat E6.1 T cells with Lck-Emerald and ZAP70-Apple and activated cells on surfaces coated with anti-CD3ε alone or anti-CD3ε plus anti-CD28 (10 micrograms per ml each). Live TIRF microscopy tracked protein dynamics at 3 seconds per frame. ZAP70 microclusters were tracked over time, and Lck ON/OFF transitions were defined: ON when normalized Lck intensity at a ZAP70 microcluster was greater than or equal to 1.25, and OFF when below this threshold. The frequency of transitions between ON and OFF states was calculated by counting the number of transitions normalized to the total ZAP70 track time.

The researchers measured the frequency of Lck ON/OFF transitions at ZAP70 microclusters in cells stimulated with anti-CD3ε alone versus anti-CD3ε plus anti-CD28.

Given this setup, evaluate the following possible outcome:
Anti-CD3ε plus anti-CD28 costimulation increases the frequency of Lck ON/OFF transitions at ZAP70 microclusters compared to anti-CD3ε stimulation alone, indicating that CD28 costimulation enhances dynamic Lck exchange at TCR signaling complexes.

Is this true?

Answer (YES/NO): YES